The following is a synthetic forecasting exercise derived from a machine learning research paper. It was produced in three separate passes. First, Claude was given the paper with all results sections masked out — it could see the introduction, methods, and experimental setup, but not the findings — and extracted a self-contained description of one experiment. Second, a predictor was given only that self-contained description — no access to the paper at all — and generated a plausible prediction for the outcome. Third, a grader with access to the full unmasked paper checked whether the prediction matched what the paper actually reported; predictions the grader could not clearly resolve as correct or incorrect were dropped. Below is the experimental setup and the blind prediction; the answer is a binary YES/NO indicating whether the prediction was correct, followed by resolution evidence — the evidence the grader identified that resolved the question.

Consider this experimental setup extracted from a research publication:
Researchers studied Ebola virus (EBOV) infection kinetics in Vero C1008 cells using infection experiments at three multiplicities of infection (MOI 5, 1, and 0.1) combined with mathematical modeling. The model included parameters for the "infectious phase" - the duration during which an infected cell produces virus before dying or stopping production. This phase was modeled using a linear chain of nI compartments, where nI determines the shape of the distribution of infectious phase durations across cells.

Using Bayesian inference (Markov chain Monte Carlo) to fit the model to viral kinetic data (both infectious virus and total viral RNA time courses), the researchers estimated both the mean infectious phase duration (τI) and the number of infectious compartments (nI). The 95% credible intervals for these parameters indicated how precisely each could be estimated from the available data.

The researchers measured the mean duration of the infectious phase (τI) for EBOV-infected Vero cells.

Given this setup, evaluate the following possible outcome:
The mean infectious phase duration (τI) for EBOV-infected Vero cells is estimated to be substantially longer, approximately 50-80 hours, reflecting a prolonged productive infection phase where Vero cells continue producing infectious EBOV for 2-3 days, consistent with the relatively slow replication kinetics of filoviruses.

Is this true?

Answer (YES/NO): NO